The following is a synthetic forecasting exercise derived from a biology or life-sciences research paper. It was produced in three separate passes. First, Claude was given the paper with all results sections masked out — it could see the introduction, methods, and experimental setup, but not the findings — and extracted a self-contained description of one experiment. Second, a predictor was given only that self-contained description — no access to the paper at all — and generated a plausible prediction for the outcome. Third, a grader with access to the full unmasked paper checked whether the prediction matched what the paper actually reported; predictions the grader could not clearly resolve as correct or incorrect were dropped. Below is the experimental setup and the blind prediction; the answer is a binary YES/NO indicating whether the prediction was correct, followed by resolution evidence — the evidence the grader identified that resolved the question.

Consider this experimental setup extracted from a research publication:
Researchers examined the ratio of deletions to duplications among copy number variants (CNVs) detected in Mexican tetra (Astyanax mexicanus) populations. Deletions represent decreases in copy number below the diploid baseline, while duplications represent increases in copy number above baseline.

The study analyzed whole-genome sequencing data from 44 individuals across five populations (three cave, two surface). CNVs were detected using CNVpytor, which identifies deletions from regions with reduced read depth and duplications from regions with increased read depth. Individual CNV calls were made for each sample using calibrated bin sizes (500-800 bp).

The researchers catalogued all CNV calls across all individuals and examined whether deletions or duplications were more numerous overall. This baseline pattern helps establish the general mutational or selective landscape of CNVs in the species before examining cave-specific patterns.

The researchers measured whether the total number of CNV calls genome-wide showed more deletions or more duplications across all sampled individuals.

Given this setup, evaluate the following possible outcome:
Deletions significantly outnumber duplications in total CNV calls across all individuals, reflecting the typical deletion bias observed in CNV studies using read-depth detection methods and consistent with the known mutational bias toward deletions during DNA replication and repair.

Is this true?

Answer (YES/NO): YES